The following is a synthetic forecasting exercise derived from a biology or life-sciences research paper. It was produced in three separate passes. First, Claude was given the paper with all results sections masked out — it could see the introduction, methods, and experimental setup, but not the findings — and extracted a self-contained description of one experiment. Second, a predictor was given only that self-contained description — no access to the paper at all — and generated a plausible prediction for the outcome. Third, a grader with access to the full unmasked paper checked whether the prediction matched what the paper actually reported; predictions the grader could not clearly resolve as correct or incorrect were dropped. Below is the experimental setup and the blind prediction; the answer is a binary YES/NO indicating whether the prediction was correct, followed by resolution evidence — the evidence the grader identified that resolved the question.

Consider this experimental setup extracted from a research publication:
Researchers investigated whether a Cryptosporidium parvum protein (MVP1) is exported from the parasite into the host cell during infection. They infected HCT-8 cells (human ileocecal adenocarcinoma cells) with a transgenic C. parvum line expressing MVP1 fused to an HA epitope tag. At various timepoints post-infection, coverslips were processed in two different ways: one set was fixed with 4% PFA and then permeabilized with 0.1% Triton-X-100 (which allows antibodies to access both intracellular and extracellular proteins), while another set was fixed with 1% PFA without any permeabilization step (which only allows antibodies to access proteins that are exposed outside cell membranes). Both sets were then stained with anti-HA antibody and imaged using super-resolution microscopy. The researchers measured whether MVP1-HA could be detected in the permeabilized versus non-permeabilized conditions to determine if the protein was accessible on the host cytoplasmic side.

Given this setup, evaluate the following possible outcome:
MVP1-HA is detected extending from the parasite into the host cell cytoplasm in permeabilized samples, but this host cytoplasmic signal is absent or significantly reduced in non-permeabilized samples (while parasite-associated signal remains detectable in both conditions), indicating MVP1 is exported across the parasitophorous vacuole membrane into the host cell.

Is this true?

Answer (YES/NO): NO